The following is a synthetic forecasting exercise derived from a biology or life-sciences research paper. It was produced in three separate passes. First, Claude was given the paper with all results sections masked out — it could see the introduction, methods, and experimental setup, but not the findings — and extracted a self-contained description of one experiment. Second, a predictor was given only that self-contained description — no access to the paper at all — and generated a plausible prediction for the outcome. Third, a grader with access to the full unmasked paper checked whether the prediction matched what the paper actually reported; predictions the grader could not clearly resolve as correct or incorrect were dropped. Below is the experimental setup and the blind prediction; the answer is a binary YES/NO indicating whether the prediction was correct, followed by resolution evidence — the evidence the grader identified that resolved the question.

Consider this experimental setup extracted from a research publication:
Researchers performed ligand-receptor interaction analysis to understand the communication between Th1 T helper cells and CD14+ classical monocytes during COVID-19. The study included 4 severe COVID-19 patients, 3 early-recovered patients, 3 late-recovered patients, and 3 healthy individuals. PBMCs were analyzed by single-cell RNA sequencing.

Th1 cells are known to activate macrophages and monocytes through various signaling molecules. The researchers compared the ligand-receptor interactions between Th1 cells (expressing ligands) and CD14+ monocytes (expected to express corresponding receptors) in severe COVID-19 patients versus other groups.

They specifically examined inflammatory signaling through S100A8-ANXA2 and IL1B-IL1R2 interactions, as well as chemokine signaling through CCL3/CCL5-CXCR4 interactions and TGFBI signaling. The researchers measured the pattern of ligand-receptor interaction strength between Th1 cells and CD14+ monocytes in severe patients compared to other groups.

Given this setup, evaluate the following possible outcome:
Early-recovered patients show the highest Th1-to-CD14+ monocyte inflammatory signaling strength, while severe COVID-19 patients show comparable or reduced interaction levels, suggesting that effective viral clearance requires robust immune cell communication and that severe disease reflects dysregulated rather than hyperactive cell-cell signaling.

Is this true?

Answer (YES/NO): NO